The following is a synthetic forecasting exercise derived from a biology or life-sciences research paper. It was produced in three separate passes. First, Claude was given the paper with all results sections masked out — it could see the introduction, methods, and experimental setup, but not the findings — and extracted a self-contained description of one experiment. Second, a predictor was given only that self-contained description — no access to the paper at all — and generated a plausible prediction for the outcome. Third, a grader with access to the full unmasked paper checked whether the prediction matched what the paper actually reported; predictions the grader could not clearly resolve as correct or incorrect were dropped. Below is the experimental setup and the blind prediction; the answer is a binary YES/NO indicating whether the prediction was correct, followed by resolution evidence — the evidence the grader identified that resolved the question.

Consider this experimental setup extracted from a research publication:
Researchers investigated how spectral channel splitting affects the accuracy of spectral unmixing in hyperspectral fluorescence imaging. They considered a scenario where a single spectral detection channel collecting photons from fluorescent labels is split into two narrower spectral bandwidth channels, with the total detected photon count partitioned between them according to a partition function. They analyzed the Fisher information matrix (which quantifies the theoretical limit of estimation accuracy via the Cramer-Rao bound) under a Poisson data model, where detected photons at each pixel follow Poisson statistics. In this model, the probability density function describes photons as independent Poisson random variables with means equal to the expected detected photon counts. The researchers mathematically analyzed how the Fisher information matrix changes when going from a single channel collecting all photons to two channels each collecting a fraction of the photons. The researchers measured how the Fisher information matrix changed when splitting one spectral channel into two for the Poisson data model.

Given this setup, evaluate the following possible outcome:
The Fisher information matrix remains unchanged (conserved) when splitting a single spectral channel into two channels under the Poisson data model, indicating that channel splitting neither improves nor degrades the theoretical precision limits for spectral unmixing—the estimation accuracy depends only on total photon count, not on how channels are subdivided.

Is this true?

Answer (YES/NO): NO